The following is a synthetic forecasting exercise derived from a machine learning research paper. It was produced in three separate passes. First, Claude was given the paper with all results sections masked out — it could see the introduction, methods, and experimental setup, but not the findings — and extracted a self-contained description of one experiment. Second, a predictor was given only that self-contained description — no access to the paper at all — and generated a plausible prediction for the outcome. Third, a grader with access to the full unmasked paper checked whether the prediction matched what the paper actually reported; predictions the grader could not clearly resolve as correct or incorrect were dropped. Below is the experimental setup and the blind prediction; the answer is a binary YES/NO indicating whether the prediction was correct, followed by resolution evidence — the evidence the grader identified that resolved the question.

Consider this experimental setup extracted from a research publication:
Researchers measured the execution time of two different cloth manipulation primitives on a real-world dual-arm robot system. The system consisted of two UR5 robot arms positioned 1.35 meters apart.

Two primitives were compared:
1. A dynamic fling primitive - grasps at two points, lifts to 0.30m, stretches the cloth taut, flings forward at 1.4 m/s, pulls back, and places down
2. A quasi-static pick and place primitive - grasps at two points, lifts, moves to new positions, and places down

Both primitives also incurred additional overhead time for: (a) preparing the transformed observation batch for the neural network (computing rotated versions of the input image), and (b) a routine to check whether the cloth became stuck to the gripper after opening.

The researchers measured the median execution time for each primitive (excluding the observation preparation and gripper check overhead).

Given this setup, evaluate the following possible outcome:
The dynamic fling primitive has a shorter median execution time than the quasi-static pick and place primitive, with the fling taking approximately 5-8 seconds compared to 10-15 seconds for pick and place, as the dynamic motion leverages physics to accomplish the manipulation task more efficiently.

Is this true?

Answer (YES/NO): NO